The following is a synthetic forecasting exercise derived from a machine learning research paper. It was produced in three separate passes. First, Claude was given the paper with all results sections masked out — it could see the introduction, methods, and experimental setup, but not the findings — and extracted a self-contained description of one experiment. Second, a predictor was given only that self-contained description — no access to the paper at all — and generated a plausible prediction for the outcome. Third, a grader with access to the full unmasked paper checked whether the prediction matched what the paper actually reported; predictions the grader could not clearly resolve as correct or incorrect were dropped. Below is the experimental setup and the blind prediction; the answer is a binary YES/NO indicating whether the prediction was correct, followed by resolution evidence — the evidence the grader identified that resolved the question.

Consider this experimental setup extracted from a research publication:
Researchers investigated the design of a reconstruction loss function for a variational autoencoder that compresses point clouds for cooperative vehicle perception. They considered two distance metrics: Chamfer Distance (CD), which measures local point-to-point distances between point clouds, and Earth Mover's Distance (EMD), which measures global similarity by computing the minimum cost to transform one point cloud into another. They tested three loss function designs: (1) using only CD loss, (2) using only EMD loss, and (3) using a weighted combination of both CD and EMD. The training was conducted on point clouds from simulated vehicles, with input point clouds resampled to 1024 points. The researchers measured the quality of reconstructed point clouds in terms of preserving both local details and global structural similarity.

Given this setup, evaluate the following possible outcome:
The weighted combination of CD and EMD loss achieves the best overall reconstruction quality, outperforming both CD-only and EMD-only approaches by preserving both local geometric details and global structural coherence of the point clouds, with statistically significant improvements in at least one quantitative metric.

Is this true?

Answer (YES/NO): NO